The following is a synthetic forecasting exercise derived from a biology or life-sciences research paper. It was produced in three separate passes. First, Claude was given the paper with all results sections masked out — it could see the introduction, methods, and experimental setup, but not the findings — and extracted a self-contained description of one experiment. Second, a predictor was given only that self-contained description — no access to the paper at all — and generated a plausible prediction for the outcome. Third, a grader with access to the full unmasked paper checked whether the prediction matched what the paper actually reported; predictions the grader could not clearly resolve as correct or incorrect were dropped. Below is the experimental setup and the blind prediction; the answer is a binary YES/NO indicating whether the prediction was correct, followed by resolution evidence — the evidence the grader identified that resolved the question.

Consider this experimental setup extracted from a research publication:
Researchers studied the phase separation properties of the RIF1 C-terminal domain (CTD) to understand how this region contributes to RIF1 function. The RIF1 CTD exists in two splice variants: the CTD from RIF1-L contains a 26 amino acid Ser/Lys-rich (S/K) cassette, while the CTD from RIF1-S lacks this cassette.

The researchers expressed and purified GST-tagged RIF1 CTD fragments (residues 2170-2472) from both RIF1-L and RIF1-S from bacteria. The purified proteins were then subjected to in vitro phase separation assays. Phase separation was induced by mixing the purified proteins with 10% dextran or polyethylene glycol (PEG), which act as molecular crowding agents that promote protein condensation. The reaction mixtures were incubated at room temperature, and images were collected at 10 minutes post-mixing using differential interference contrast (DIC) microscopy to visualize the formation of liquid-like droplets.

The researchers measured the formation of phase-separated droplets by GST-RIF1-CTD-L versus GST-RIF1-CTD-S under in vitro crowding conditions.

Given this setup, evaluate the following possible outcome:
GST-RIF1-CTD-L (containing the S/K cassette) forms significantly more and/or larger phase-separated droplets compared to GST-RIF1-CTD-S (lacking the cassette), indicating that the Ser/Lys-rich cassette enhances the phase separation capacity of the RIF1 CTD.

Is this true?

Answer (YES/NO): NO